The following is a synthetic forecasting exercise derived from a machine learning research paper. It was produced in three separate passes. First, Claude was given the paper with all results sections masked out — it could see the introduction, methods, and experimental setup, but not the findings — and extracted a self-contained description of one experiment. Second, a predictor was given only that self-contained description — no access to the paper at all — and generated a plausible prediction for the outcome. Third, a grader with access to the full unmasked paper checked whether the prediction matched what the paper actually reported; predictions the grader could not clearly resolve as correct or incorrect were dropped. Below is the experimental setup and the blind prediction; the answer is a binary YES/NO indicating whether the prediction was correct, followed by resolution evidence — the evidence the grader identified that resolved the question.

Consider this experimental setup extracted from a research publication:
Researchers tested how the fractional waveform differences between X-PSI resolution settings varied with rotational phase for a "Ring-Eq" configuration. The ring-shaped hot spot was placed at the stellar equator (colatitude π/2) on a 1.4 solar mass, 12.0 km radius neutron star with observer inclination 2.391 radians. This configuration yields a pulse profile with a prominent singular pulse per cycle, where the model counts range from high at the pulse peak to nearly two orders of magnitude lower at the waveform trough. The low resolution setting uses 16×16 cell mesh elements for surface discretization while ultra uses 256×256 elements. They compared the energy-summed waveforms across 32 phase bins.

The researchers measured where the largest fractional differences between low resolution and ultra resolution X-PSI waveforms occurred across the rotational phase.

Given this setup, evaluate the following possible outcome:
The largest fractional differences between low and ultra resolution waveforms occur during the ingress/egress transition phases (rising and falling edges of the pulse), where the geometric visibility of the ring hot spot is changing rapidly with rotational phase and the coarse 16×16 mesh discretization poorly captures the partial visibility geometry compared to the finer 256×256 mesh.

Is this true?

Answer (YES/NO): NO